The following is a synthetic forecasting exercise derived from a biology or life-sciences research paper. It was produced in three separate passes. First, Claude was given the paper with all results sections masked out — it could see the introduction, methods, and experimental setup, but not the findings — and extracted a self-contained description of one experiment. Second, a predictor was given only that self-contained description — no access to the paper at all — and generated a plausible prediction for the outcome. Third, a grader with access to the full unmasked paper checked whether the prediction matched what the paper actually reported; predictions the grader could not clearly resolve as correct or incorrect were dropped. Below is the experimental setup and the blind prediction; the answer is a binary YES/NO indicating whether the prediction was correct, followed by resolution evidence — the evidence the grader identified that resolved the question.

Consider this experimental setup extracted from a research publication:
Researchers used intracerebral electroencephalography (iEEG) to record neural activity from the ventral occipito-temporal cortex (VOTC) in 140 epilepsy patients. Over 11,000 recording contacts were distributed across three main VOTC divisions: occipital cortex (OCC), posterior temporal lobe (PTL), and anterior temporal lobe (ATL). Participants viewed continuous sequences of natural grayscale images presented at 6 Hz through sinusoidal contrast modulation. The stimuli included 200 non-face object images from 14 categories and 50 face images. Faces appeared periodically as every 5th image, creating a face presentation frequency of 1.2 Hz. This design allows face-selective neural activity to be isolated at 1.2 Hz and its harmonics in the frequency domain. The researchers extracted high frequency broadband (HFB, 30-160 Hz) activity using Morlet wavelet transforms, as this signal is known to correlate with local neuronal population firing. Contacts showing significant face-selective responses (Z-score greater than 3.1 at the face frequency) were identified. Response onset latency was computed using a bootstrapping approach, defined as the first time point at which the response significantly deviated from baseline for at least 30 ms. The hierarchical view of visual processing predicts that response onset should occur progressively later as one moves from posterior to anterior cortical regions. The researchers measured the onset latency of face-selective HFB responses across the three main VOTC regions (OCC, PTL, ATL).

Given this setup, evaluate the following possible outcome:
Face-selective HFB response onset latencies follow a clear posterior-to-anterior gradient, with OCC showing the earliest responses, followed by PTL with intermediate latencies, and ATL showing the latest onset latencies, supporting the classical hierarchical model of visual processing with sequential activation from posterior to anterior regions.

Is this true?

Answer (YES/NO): NO